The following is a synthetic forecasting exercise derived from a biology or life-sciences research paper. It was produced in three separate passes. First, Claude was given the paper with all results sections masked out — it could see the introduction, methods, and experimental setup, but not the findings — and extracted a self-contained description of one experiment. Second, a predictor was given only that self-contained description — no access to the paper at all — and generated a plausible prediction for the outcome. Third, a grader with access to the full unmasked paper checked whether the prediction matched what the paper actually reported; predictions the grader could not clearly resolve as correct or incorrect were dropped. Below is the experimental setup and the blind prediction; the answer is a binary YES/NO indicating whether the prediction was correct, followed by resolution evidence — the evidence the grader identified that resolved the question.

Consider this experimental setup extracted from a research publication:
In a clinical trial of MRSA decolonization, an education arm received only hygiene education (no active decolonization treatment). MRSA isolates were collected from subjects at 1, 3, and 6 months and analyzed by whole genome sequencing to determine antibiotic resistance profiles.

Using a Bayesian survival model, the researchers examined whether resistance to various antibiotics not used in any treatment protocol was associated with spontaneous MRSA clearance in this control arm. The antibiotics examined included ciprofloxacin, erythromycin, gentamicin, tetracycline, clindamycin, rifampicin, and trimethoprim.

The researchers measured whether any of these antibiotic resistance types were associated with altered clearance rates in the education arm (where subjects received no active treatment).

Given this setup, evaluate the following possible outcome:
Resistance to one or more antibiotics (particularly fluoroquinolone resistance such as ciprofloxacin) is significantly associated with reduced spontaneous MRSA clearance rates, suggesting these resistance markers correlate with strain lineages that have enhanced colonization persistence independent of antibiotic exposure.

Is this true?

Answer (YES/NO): YES